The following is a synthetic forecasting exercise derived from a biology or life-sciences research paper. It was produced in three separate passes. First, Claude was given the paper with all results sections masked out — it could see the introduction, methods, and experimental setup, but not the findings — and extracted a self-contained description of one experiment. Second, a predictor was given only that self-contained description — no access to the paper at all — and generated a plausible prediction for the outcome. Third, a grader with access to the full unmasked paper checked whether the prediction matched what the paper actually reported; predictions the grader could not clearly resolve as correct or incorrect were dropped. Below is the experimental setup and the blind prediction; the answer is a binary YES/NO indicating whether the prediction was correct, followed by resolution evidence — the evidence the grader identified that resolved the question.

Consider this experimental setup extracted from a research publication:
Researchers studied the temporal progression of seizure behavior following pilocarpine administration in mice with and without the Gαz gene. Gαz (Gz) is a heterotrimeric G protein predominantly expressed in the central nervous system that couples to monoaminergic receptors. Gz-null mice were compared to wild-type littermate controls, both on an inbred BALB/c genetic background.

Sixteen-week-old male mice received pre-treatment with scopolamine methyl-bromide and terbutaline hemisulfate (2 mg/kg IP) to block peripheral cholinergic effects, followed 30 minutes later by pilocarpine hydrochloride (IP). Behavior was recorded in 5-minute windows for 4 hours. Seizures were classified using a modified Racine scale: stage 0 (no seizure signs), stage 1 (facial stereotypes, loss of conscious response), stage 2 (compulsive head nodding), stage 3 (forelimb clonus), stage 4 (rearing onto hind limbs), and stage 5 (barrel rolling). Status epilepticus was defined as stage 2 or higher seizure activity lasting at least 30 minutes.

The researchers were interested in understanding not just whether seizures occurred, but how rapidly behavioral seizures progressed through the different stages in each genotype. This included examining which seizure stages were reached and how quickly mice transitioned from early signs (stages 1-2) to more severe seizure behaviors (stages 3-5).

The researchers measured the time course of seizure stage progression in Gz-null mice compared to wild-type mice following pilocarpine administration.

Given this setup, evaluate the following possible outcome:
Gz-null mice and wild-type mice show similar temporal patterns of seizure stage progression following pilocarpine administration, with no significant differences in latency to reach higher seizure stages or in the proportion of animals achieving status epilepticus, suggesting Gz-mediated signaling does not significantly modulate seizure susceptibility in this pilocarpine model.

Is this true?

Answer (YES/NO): NO